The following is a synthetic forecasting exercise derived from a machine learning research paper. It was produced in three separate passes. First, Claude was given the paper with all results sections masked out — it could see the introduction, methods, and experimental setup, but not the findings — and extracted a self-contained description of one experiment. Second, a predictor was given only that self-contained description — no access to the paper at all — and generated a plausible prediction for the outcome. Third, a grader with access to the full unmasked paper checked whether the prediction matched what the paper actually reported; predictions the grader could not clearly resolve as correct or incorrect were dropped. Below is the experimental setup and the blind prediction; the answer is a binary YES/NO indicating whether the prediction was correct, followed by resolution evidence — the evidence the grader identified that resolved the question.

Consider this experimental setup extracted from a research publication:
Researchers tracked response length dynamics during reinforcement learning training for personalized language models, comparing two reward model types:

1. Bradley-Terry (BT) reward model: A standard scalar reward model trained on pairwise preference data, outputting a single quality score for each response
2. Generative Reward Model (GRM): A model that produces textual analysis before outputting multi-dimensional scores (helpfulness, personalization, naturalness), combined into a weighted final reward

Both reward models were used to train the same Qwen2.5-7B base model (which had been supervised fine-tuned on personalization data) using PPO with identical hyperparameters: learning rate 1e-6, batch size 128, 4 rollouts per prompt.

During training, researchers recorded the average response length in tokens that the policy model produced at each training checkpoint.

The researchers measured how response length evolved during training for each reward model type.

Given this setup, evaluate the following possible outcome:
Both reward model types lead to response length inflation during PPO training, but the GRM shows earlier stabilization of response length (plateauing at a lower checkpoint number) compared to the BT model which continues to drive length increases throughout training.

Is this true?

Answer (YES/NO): NO